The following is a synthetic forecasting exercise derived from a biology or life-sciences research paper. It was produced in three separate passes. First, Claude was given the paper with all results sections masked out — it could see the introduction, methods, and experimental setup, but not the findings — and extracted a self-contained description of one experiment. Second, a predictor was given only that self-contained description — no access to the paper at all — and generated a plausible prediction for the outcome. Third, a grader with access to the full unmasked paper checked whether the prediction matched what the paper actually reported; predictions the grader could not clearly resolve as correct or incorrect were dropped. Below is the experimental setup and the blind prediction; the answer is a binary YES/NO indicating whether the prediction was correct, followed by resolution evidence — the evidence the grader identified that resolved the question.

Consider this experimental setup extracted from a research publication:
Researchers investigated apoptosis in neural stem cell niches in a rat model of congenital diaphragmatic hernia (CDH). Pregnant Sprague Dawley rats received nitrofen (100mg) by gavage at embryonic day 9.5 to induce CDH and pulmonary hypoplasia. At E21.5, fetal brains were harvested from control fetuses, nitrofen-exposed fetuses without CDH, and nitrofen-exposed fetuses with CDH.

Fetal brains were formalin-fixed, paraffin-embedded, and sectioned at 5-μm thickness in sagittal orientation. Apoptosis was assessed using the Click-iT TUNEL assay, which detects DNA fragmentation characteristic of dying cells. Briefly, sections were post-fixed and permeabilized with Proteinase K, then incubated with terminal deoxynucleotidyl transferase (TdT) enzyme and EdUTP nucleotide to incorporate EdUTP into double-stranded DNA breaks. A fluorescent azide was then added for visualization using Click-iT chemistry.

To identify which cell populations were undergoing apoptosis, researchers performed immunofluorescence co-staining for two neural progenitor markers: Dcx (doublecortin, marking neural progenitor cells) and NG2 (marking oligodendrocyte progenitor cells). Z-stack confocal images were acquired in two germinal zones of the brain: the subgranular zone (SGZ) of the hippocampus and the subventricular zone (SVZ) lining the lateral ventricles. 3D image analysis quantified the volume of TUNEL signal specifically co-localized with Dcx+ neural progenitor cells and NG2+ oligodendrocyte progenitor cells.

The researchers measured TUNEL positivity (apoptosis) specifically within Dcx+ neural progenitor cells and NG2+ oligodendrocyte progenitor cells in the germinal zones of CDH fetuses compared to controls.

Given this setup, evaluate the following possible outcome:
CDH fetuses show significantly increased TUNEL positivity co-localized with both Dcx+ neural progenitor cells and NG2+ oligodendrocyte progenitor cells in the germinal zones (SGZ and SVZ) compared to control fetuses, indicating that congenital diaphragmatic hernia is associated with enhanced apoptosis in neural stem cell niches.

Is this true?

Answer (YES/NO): YES